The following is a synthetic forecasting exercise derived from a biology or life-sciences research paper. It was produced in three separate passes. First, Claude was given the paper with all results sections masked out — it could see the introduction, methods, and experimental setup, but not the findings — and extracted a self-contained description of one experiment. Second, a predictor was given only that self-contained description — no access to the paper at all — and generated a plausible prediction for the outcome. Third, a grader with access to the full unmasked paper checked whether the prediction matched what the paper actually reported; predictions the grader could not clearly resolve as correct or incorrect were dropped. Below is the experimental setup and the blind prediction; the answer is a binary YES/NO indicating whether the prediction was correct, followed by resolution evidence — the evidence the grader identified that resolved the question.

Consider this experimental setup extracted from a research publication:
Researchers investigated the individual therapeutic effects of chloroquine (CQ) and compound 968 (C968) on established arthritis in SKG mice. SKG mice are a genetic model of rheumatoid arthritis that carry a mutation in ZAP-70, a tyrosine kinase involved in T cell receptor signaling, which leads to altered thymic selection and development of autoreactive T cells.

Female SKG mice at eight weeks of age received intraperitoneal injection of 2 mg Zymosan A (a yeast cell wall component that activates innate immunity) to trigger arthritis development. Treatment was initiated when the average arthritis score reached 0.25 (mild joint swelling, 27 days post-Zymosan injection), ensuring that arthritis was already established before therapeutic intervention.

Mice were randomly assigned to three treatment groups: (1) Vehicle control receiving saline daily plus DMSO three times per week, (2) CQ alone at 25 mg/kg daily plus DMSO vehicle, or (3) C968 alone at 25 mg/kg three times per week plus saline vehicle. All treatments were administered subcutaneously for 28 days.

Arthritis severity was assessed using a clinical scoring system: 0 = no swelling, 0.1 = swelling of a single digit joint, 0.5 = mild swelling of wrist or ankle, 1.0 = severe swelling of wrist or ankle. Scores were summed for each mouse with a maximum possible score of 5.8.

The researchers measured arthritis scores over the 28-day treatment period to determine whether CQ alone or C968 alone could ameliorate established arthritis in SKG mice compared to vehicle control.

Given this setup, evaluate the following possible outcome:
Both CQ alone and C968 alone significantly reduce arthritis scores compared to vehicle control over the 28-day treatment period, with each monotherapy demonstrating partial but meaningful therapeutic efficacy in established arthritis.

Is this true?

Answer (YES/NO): NO